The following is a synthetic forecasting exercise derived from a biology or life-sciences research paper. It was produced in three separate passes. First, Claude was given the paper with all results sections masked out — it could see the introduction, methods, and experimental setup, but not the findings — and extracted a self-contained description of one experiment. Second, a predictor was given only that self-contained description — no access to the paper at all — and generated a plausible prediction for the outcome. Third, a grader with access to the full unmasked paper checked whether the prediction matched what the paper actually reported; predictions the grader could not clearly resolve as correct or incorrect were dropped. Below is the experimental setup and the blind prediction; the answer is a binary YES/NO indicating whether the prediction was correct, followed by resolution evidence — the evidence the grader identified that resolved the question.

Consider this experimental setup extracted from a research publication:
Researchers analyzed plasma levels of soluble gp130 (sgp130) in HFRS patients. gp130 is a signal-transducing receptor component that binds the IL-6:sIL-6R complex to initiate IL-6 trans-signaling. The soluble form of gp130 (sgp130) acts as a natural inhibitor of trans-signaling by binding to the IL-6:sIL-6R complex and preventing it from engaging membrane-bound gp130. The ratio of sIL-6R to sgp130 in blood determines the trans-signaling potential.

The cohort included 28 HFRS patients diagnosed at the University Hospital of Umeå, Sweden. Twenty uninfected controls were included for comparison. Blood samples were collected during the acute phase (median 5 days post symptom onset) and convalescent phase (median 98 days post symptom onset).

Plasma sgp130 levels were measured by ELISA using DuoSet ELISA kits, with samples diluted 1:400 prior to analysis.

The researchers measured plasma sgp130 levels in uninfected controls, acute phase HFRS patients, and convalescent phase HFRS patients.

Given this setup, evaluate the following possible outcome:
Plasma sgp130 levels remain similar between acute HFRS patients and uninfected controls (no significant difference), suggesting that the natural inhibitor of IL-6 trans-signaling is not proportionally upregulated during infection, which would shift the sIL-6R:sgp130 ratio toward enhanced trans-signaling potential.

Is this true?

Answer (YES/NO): NO